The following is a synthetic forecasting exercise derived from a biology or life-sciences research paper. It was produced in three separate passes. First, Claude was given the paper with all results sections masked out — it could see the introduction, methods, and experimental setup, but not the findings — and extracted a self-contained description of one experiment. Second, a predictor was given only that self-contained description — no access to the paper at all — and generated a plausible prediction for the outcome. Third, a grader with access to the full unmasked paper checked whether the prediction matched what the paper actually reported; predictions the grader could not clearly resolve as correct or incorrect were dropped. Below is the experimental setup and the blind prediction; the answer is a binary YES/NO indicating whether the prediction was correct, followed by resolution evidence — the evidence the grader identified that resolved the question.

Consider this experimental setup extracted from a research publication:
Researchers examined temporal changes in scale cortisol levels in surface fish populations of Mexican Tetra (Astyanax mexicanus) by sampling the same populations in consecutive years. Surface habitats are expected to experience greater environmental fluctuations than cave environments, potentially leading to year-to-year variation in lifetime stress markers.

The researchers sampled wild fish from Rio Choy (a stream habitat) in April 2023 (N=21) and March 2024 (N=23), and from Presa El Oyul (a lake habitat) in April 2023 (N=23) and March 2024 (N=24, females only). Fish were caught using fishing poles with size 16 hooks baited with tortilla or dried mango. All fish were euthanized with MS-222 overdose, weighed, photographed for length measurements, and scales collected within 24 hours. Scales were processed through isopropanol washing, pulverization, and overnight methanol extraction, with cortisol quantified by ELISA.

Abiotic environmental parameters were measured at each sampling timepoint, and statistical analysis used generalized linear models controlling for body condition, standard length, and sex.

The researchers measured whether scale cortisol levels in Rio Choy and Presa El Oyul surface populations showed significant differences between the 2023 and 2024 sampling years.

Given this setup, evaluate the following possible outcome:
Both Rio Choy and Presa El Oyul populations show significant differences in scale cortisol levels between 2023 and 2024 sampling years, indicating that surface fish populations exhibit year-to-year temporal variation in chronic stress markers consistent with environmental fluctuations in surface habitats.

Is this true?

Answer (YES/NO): NO